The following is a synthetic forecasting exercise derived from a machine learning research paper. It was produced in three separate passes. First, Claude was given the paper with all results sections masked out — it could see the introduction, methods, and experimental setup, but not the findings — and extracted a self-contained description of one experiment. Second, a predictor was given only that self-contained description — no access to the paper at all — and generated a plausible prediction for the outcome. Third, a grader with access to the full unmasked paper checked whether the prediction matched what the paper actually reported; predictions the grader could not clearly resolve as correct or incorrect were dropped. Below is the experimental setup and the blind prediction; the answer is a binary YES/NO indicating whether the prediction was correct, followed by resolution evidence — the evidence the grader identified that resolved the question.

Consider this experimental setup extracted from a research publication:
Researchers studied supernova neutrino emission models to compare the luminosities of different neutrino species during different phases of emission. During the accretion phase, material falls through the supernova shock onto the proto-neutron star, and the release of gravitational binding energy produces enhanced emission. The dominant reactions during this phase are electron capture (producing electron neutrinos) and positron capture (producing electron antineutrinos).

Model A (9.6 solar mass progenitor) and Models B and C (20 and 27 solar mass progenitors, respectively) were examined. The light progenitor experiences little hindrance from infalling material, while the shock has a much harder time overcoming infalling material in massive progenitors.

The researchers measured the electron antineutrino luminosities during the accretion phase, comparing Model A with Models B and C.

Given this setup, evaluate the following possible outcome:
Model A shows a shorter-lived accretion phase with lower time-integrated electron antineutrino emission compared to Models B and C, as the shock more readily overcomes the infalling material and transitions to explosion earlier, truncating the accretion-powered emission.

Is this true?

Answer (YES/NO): YES